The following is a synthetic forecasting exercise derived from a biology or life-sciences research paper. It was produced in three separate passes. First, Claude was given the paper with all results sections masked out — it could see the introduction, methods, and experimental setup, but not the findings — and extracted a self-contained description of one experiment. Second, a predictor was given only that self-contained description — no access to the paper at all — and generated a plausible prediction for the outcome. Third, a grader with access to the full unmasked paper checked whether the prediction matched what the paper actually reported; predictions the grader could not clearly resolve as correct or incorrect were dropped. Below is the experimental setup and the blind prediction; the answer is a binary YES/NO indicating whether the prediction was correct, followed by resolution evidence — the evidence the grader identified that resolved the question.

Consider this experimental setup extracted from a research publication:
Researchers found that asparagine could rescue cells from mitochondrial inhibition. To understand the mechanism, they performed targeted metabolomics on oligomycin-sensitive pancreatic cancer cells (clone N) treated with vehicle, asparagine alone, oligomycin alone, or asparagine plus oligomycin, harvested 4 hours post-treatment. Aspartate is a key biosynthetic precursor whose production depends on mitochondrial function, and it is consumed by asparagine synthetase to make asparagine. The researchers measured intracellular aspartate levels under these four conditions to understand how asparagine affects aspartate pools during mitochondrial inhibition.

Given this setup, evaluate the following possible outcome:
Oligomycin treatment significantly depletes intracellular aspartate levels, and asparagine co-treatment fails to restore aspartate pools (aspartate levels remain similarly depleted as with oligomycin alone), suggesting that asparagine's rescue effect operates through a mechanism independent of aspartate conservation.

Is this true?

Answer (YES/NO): NO